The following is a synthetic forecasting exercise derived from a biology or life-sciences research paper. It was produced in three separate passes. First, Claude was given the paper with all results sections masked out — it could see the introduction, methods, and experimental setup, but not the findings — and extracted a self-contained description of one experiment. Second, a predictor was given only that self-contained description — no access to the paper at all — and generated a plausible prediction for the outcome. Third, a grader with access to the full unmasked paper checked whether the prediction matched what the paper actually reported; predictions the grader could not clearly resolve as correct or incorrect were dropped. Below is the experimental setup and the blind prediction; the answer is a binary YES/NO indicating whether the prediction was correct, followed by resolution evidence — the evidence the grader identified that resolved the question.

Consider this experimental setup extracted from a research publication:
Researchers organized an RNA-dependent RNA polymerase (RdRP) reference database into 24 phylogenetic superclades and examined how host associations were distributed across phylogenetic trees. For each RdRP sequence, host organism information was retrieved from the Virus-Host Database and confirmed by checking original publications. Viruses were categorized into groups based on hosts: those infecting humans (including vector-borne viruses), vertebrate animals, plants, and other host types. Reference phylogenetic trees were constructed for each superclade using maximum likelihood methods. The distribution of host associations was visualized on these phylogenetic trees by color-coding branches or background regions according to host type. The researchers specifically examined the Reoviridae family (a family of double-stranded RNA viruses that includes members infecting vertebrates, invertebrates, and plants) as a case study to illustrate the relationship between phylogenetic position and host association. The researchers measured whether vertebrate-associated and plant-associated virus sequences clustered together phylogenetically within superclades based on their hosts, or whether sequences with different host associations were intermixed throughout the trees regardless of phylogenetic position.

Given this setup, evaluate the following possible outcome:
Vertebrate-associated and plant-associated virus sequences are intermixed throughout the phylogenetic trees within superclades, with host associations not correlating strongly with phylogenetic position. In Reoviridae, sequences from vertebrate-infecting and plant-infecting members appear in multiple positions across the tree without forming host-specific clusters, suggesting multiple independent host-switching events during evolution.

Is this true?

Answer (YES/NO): NO